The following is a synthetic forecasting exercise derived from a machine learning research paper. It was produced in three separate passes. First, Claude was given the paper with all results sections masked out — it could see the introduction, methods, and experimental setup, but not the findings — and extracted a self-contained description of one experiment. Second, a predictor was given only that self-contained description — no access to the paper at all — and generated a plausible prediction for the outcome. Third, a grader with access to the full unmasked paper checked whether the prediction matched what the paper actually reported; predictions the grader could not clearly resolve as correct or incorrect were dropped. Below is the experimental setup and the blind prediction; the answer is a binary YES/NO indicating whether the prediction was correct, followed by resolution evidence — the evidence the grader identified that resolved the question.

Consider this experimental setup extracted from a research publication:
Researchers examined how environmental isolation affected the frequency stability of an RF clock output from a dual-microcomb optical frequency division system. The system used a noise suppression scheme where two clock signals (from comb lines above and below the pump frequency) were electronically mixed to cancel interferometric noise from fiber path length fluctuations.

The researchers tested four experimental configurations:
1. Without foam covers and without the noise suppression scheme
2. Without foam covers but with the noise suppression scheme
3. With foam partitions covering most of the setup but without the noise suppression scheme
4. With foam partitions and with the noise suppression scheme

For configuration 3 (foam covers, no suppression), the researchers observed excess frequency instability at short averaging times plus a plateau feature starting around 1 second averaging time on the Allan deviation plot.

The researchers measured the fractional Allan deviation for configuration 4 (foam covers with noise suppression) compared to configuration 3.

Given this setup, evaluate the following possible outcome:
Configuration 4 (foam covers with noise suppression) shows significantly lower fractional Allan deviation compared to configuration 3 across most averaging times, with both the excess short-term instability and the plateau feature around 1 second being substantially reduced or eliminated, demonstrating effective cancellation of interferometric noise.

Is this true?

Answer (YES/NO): YES